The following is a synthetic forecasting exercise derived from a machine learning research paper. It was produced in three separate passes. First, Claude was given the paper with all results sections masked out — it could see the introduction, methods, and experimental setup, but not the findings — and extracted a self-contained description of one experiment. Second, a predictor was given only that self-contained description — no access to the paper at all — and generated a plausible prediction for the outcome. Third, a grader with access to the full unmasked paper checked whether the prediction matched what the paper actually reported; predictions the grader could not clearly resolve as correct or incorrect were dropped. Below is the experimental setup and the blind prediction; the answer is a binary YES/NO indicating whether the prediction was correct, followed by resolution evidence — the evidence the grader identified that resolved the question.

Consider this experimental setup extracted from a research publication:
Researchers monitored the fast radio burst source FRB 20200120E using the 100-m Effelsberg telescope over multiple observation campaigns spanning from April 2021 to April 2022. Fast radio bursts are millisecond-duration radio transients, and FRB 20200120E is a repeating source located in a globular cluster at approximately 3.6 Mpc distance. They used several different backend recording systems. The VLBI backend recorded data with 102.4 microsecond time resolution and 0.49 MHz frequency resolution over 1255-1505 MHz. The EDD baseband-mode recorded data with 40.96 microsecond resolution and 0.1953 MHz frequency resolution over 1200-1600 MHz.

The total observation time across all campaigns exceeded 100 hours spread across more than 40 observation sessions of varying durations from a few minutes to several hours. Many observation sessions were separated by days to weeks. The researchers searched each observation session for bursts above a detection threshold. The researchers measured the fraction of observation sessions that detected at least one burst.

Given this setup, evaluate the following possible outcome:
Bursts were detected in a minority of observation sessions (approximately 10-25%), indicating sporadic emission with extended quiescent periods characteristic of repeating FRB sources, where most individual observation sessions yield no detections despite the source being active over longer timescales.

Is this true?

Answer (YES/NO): YES